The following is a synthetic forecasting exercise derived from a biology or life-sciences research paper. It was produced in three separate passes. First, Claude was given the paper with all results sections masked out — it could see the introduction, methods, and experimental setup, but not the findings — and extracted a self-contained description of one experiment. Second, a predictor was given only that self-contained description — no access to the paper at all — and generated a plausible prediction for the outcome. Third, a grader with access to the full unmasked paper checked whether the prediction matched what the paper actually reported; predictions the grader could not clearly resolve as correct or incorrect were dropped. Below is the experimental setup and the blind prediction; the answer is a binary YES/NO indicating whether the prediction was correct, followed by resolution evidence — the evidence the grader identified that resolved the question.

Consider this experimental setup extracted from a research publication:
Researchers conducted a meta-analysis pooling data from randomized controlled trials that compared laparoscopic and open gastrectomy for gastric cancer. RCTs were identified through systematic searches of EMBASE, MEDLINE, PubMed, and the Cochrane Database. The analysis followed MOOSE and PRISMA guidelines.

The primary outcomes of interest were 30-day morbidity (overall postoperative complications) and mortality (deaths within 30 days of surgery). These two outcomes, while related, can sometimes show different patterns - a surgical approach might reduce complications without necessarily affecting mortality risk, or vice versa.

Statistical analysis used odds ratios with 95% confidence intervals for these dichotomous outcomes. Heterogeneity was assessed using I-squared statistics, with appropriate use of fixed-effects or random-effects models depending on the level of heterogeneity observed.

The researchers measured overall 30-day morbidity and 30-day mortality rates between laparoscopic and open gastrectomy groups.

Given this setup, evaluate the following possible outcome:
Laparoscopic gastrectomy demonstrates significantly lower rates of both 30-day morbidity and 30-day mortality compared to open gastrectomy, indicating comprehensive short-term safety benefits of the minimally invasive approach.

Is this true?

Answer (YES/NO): NO